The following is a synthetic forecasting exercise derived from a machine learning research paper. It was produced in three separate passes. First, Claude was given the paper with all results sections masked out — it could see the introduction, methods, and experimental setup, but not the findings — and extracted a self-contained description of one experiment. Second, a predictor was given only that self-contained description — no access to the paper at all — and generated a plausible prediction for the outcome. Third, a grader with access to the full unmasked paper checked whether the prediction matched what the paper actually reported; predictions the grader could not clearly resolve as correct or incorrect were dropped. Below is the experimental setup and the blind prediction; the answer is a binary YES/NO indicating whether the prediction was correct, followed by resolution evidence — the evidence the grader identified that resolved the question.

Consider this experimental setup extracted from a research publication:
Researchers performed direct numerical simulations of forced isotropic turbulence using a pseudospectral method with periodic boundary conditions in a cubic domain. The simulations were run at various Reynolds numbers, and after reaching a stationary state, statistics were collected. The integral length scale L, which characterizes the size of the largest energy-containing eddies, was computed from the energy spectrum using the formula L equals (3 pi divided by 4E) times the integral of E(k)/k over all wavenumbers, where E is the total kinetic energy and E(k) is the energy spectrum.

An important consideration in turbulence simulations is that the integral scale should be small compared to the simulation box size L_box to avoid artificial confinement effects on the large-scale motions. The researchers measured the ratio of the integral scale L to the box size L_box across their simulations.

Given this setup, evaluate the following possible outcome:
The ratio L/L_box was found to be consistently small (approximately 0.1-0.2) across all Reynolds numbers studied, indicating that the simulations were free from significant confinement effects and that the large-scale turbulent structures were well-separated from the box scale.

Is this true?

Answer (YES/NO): NO